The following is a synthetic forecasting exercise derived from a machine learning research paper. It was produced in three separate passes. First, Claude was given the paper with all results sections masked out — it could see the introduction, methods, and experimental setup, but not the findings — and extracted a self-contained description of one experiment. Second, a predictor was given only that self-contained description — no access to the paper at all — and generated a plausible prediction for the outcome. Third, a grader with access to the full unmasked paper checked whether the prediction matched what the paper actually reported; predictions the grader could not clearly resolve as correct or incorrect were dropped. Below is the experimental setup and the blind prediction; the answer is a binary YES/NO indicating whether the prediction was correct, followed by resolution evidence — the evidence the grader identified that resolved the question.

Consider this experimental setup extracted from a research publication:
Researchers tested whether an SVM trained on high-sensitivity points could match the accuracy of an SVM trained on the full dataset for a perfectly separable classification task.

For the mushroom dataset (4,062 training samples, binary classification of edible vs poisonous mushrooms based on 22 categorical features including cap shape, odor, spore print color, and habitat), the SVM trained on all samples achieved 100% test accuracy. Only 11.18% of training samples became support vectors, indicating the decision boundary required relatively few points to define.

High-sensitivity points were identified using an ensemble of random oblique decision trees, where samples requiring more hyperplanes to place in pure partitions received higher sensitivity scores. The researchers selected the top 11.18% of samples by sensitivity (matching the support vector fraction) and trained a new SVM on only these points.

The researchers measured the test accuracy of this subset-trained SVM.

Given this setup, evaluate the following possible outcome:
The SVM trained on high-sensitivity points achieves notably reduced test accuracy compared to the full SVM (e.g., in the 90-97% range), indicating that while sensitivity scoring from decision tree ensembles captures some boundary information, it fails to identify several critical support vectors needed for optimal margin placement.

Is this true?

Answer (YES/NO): NO